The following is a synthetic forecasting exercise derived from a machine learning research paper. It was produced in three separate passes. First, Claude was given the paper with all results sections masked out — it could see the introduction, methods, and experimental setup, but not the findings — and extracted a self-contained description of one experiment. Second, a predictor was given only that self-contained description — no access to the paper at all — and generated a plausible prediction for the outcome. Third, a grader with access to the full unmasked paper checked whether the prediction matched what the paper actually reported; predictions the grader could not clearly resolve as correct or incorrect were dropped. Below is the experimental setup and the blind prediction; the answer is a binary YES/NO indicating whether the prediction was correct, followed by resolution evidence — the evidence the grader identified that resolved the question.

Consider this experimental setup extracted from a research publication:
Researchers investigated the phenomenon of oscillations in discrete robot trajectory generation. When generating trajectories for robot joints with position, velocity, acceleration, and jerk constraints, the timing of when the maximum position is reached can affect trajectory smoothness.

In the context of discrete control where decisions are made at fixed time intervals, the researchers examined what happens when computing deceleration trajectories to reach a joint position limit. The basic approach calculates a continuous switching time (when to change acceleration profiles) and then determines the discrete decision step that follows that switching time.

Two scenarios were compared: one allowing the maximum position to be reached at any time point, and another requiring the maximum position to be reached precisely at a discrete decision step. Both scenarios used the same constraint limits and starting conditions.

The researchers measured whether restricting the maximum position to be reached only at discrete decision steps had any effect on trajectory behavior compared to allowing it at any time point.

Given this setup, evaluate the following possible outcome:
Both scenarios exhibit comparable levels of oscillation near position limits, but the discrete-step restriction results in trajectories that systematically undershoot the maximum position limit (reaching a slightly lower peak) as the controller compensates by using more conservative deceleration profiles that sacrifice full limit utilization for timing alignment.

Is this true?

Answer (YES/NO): NO